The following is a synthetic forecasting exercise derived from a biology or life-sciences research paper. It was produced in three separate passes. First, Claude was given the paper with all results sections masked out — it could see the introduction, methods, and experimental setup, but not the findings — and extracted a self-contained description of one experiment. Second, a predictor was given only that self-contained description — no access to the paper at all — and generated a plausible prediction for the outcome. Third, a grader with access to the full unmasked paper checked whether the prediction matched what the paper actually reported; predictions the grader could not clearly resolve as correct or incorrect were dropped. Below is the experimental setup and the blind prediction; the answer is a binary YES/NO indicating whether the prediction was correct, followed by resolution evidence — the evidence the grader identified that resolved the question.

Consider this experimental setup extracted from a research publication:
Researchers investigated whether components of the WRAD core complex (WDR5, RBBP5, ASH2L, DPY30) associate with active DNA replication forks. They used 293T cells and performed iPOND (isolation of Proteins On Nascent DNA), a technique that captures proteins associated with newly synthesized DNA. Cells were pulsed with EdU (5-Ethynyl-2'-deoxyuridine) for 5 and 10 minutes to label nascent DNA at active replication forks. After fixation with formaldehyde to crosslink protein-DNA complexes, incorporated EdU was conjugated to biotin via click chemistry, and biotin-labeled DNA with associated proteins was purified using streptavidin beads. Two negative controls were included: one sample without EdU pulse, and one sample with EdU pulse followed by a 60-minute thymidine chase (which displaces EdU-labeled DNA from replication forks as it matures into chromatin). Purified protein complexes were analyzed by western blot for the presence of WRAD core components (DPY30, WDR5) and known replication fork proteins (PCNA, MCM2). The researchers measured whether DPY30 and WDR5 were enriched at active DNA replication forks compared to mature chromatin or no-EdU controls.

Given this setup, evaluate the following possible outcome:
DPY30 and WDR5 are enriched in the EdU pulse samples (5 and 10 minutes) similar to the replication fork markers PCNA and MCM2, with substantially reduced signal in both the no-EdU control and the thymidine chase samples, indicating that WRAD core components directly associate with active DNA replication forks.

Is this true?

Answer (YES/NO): YES